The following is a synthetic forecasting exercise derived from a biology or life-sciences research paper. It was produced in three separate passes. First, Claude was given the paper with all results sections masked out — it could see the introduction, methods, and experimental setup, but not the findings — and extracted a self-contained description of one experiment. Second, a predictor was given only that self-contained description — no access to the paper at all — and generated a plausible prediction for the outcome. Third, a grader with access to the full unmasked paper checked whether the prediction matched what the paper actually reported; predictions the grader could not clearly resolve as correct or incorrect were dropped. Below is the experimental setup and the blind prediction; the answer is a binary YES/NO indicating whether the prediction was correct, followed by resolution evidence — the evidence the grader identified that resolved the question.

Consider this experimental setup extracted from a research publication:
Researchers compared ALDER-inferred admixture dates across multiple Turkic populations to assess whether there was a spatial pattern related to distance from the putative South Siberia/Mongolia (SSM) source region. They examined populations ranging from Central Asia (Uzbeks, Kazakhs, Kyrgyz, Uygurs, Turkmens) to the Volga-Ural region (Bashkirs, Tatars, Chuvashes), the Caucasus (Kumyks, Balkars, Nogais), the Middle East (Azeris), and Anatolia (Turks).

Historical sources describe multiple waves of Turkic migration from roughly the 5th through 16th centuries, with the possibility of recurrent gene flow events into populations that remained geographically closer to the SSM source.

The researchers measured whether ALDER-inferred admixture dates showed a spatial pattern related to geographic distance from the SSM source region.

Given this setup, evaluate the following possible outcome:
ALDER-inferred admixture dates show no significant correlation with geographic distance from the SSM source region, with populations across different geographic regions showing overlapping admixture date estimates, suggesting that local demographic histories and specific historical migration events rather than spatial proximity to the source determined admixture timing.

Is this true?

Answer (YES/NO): NO